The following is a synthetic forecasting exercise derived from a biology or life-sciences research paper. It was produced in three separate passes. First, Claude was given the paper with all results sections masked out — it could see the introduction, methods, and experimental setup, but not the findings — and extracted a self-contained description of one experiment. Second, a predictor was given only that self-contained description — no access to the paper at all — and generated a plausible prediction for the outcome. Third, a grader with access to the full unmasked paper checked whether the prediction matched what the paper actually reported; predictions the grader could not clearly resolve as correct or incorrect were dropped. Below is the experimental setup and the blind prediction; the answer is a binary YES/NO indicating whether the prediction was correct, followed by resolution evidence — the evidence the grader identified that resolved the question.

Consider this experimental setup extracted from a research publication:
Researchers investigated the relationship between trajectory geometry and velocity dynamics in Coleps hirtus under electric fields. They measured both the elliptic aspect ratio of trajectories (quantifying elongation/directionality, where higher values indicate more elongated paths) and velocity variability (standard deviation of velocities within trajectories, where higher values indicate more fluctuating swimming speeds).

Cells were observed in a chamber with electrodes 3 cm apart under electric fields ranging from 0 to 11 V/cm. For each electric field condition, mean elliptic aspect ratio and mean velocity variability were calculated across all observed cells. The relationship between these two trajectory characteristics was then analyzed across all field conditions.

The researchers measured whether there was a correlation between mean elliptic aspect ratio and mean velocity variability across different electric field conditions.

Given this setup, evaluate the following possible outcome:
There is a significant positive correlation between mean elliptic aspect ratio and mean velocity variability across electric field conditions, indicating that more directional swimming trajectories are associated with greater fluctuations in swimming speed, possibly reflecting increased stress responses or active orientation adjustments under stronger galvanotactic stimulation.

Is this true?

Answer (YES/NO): NO